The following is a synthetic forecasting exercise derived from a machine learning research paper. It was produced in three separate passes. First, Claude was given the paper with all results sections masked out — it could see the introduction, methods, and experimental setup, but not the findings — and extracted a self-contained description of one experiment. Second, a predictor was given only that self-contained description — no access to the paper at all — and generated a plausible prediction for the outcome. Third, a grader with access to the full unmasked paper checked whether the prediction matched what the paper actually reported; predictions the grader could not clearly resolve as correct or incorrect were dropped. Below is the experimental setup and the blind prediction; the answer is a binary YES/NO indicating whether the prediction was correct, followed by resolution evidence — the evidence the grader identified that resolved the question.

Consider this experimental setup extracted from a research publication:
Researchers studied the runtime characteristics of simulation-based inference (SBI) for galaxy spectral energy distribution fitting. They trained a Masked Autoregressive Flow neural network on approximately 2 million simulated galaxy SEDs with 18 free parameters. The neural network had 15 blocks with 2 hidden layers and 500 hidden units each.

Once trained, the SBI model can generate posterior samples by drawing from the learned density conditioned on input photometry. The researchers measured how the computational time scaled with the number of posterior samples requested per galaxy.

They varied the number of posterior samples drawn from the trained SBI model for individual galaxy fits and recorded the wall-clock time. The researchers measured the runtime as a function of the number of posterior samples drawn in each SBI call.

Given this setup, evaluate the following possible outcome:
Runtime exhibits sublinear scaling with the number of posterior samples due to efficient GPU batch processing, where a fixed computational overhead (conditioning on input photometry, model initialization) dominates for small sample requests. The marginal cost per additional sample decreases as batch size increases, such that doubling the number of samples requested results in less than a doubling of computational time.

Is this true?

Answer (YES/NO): NO